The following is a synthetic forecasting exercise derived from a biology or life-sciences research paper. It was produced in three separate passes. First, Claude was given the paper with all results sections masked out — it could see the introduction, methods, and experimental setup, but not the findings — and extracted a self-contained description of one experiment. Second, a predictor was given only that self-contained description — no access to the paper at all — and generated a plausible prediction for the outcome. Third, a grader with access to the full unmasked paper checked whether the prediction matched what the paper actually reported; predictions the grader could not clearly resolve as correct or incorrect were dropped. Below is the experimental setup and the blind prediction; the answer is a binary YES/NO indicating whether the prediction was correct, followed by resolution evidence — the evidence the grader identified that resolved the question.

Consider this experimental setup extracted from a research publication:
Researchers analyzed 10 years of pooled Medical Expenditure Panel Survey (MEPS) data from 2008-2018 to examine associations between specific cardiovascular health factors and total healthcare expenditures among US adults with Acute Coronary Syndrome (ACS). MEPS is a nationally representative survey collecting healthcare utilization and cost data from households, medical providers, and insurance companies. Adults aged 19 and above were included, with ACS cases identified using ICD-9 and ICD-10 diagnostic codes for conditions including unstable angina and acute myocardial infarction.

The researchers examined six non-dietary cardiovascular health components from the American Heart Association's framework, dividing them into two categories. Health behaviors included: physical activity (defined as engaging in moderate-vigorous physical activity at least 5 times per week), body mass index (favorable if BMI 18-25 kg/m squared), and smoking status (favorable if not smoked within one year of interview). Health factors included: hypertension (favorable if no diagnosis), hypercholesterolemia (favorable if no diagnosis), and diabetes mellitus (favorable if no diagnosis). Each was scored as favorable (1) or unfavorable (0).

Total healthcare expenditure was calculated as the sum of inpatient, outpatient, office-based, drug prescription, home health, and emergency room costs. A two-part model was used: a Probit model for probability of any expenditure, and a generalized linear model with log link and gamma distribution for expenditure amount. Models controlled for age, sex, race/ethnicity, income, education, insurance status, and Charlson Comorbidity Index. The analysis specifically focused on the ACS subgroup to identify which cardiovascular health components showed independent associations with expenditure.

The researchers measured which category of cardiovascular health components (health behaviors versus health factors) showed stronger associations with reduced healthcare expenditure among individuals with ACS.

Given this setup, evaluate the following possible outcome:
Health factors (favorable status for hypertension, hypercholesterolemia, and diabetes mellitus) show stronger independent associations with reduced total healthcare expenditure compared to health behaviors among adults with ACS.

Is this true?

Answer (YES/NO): YES